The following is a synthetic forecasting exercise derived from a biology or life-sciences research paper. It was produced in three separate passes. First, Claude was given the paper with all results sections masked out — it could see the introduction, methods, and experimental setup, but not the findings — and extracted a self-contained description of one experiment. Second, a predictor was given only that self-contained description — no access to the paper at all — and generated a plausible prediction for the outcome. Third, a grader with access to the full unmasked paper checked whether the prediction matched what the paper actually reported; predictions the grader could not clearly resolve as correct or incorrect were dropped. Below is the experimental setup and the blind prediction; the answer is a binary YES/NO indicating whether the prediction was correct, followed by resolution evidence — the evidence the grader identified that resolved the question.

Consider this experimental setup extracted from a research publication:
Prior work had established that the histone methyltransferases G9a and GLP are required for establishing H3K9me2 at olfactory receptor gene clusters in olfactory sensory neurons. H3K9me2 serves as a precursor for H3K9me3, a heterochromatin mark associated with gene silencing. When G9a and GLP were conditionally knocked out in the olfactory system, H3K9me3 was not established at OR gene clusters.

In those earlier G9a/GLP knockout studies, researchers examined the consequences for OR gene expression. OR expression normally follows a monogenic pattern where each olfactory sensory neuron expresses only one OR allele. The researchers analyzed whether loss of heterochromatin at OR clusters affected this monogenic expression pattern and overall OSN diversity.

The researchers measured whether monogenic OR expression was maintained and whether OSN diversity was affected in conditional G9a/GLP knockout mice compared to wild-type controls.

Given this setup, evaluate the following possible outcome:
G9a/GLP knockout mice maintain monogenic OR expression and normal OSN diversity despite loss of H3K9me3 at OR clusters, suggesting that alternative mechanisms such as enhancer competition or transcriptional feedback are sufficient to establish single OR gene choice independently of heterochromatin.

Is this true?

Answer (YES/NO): NO